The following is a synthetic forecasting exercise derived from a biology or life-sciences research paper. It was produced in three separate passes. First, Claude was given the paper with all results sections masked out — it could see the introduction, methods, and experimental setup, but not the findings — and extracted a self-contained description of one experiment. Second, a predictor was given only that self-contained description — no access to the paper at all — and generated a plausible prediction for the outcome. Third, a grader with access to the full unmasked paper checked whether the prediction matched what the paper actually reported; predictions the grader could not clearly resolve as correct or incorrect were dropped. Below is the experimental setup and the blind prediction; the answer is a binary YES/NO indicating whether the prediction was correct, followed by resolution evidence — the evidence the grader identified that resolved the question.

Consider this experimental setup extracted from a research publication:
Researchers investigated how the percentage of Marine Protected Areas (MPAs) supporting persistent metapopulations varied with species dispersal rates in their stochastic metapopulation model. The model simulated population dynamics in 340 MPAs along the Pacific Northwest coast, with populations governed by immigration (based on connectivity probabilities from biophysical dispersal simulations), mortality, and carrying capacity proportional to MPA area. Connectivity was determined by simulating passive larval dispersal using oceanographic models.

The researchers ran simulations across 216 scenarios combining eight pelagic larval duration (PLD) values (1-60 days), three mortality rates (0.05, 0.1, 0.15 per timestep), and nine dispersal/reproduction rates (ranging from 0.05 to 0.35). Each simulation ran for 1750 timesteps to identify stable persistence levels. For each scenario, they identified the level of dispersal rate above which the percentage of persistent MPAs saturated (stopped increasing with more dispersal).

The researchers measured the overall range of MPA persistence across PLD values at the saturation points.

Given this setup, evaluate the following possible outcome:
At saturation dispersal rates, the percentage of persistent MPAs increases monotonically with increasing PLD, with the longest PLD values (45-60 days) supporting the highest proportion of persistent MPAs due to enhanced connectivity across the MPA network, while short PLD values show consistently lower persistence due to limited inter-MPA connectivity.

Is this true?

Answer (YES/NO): NO